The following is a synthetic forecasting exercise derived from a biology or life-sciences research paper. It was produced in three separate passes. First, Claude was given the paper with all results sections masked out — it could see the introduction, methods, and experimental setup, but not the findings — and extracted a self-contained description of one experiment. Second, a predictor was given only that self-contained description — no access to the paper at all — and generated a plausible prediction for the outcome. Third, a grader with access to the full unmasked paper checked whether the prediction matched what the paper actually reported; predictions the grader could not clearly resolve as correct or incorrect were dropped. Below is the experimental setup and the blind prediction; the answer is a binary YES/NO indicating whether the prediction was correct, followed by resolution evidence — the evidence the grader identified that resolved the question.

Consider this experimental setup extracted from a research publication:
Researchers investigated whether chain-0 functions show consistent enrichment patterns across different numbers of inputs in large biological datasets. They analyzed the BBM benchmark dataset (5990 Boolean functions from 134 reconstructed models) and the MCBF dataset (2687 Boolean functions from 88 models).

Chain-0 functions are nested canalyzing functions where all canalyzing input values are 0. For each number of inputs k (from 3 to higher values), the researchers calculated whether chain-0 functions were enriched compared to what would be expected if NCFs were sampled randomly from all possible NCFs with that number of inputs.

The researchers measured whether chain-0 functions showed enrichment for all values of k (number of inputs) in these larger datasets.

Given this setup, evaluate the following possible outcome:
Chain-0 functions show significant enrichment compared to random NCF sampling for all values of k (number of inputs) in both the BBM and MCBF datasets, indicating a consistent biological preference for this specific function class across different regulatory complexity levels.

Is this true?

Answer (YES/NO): NO